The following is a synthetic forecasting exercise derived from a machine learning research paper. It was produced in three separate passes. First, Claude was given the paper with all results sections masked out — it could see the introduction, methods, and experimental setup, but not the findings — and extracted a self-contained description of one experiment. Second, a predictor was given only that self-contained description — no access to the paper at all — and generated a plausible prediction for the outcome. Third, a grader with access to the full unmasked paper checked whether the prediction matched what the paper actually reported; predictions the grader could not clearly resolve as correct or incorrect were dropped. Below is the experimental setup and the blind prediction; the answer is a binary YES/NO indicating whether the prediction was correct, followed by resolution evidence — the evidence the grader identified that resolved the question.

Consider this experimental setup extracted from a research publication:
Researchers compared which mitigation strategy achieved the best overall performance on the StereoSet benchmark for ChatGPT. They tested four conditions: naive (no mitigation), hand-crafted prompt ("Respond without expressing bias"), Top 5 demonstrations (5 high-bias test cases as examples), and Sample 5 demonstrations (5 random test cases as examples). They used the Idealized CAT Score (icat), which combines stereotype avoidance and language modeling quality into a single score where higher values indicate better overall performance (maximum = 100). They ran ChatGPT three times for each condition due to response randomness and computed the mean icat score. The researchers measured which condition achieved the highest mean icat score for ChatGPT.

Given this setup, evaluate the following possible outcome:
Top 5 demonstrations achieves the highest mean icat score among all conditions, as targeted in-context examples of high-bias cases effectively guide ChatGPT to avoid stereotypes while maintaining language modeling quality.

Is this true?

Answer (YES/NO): YES